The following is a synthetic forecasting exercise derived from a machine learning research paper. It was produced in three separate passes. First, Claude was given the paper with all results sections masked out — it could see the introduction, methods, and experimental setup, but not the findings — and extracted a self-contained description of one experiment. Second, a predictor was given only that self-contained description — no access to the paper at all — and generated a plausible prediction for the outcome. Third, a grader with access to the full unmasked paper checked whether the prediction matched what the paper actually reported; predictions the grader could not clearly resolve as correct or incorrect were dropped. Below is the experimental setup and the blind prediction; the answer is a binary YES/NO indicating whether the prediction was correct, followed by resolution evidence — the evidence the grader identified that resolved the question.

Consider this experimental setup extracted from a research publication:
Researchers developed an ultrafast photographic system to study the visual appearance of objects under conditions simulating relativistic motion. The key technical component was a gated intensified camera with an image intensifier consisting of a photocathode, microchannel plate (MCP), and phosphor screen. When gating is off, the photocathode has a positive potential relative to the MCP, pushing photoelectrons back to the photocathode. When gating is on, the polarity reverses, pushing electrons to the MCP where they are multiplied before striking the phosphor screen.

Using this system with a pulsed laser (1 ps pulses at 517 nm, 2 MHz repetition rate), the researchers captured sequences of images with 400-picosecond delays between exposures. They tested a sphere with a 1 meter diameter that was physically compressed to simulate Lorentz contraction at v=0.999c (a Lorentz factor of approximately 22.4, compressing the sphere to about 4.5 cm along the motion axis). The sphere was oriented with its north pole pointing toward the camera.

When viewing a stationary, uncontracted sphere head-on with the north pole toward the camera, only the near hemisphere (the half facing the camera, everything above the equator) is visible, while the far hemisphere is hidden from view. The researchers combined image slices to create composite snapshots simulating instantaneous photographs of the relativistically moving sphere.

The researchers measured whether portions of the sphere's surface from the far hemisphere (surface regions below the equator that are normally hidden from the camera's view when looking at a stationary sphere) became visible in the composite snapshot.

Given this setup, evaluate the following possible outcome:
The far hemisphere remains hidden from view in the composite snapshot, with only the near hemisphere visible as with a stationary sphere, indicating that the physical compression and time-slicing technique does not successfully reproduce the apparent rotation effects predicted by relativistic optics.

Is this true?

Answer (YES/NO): NO